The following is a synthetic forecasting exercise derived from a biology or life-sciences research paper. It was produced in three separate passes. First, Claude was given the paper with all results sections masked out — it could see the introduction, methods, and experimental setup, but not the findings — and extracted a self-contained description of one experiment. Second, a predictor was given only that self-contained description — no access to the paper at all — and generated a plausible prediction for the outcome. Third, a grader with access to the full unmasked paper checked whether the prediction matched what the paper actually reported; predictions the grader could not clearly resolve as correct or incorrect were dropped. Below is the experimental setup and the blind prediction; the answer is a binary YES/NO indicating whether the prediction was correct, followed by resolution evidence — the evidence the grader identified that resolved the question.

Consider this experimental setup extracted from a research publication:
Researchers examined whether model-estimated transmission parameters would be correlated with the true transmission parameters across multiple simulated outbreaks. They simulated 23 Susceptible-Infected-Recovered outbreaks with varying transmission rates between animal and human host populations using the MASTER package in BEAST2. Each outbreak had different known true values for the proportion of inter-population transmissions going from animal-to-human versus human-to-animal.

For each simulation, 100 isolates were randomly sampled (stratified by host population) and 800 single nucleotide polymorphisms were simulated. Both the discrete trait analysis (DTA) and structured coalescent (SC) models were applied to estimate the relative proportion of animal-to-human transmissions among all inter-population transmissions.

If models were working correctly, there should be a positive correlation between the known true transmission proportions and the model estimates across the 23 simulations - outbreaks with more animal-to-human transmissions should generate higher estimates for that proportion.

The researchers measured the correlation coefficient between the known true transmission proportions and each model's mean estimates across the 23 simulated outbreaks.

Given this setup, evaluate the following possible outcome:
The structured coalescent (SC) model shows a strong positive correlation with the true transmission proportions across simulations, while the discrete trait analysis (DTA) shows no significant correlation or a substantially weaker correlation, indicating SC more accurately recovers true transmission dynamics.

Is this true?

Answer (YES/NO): NO